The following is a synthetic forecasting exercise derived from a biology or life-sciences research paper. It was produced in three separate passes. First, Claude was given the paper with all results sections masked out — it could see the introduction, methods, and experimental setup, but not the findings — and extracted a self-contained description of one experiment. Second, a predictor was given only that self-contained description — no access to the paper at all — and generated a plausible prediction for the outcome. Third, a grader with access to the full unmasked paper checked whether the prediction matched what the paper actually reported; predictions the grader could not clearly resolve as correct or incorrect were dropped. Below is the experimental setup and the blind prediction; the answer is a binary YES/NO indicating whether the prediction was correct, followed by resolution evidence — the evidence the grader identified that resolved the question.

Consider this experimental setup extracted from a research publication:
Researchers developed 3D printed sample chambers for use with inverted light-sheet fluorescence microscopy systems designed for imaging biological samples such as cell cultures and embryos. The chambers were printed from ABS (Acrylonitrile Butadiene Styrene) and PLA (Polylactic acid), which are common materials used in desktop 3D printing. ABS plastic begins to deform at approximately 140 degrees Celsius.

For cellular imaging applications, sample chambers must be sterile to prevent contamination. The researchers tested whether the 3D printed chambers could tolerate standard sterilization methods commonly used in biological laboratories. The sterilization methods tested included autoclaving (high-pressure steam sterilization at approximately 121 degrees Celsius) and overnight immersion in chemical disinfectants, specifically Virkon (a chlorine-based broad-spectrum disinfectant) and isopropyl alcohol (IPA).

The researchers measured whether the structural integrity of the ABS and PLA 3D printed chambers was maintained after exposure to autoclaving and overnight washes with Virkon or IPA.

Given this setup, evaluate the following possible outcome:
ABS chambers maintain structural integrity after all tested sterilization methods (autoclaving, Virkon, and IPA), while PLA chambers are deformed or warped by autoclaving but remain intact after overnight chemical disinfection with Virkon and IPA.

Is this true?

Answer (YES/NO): NO